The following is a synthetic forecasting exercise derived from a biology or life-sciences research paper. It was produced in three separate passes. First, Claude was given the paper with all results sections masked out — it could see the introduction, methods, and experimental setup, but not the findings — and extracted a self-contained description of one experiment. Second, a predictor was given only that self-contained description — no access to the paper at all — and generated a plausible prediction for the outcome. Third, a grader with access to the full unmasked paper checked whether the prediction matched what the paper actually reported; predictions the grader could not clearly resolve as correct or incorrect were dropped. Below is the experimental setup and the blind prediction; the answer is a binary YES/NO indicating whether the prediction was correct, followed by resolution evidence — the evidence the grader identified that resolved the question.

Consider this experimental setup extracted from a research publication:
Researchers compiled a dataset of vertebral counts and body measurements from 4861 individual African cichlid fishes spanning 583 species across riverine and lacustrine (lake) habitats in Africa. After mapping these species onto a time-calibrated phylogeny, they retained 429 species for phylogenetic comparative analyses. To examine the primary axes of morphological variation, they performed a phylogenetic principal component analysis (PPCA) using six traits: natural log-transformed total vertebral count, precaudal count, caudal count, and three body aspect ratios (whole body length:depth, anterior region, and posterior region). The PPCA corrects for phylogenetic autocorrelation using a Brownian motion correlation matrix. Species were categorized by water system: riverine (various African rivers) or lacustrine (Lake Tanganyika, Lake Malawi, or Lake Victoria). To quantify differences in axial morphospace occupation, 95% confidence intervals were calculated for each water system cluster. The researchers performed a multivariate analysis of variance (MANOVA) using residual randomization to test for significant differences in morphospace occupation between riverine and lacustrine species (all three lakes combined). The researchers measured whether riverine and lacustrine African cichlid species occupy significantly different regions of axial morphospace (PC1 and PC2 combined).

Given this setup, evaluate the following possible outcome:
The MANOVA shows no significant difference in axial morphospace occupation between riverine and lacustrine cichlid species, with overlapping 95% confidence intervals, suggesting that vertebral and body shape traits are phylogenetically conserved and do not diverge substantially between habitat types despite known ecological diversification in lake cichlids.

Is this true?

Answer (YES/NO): NO